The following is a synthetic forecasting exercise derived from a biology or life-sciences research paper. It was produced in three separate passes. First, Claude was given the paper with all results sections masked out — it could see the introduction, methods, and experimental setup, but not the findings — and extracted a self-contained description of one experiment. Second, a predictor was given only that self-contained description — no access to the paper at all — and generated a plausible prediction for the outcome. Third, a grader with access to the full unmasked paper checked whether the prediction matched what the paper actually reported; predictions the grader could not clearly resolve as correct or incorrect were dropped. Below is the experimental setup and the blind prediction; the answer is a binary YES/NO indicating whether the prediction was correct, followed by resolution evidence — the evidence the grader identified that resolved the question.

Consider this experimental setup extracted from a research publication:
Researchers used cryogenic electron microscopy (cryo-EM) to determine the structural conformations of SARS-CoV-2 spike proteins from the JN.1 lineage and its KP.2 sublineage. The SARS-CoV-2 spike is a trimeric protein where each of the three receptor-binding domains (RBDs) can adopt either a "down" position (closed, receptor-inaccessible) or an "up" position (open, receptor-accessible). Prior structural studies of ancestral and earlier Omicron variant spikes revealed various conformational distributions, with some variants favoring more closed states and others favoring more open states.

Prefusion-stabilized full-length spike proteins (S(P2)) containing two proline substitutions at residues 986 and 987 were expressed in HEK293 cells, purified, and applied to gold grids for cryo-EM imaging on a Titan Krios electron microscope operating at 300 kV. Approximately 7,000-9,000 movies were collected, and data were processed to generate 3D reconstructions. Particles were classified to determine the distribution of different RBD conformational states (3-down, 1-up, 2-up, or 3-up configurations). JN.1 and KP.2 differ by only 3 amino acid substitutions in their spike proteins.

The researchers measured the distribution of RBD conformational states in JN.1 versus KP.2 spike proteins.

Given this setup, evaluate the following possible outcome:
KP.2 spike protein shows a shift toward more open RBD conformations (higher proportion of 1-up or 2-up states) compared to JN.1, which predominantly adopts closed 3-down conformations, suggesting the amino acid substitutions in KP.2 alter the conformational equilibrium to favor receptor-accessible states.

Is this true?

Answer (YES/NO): YES